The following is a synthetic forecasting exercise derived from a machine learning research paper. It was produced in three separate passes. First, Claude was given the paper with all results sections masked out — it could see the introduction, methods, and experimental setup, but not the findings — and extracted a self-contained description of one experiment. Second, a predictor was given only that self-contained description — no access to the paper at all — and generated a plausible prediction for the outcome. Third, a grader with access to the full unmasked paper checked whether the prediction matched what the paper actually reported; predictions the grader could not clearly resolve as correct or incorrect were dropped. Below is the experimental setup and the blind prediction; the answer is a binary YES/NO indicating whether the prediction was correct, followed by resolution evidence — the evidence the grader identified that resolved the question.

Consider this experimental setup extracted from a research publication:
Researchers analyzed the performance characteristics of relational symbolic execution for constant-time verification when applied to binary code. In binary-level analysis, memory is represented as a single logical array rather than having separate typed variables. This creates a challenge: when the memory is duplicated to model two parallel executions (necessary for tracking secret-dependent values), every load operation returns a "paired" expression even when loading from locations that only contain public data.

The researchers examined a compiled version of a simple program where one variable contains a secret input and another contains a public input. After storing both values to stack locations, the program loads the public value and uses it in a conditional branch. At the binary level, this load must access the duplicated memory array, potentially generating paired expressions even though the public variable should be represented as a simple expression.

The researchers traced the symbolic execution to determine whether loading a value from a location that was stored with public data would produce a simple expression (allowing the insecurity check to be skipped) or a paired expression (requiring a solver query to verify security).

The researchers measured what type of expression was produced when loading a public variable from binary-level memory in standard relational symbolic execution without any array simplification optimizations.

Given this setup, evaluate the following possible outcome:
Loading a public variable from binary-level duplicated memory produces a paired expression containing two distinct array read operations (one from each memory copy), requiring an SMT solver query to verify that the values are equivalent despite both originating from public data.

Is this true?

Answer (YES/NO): YES